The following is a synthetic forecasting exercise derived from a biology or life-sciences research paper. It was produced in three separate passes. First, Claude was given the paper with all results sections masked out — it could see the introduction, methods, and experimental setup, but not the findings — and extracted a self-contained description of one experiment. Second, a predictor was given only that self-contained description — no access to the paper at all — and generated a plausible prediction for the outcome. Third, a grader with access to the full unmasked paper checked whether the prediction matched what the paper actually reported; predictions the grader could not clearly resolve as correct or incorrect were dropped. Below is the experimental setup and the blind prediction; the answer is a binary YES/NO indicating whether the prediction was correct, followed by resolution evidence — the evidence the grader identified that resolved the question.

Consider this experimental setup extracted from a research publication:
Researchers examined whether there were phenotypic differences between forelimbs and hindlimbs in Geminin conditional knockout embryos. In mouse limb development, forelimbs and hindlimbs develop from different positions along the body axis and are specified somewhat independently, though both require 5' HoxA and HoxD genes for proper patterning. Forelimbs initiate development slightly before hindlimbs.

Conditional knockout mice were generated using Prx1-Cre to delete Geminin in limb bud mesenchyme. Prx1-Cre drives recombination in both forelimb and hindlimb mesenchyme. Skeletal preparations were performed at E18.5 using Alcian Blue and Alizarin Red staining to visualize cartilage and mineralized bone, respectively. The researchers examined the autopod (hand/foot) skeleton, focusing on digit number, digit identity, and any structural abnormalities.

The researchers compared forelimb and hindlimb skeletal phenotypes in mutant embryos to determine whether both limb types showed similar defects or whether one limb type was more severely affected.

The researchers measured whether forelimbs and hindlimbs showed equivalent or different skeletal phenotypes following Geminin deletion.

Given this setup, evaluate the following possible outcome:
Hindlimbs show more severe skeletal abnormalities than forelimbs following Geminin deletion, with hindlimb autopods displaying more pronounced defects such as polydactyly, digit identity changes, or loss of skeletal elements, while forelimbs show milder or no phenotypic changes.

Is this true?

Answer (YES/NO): NO